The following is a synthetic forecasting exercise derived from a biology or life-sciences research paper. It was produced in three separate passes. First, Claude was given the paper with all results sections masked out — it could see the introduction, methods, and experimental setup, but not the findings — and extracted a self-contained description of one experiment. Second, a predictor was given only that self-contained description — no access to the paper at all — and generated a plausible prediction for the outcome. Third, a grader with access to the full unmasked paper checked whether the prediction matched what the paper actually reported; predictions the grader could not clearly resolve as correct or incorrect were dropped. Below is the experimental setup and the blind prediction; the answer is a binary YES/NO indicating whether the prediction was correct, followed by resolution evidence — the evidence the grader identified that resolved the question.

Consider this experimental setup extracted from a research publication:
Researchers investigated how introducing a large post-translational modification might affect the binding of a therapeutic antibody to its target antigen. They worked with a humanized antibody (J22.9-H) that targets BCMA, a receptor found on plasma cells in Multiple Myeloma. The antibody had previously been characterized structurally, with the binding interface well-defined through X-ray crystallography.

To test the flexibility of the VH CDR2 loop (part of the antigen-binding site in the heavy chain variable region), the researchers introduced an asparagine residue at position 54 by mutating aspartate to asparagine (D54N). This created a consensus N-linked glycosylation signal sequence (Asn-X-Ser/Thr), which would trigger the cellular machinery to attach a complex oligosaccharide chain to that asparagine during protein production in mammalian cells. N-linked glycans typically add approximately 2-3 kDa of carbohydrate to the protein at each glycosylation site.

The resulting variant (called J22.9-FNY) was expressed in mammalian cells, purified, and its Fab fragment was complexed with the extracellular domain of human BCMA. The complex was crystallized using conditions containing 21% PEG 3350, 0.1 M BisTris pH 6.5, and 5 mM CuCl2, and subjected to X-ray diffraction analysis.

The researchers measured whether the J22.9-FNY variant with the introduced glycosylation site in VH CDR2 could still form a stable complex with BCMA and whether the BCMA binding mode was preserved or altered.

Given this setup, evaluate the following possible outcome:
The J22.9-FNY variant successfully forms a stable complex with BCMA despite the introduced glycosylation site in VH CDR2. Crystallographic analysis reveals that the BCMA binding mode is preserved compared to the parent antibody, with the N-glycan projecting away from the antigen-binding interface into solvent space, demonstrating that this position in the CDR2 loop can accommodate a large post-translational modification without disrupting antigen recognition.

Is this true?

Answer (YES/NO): YES